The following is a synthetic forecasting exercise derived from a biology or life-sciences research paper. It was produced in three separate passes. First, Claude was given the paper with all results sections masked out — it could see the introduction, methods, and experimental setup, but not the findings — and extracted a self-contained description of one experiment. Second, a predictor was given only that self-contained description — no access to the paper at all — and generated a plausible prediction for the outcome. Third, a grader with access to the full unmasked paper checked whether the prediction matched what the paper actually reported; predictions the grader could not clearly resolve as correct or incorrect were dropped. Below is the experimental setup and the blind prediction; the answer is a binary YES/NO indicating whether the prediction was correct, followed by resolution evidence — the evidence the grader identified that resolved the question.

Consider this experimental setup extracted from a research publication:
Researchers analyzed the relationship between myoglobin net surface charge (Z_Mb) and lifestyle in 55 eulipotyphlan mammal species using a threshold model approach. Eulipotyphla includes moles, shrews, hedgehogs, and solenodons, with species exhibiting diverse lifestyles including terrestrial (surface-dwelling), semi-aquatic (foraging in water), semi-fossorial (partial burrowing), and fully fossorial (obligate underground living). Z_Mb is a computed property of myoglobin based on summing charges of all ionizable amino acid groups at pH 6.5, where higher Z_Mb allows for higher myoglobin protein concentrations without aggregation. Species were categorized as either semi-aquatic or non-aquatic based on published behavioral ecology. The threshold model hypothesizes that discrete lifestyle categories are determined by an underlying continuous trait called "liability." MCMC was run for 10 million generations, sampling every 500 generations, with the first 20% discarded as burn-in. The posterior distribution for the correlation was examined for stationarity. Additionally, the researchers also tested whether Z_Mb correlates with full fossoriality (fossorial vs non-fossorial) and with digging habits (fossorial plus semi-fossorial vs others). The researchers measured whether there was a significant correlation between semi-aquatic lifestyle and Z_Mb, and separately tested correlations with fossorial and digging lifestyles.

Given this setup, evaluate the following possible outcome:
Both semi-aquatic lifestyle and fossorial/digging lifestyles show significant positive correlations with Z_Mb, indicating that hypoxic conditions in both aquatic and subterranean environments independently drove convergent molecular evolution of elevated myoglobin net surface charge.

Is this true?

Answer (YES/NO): NO